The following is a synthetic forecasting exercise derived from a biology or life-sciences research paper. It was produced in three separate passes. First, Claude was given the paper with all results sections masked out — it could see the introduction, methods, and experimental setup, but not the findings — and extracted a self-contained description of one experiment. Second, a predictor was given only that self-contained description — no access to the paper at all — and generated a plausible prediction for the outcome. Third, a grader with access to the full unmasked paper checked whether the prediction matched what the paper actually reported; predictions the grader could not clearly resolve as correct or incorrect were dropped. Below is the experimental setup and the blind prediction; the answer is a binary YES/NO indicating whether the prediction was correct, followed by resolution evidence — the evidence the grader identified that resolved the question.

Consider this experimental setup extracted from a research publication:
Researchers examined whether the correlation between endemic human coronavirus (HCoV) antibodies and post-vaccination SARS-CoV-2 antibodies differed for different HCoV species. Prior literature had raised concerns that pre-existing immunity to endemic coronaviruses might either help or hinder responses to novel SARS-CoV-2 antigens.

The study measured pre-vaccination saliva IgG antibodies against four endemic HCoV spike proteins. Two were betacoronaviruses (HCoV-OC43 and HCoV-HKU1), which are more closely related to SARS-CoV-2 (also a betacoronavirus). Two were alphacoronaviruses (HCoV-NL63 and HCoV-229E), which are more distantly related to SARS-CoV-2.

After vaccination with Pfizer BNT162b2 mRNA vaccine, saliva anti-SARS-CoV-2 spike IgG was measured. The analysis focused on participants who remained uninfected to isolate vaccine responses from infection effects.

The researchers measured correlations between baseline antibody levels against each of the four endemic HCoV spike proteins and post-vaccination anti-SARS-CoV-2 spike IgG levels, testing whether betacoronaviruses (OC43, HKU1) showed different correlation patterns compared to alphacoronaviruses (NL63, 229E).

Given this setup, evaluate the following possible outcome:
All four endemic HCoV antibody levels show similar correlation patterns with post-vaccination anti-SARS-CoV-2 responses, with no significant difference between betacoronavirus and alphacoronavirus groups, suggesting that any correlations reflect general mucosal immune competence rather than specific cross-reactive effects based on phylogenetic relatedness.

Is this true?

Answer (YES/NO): NO